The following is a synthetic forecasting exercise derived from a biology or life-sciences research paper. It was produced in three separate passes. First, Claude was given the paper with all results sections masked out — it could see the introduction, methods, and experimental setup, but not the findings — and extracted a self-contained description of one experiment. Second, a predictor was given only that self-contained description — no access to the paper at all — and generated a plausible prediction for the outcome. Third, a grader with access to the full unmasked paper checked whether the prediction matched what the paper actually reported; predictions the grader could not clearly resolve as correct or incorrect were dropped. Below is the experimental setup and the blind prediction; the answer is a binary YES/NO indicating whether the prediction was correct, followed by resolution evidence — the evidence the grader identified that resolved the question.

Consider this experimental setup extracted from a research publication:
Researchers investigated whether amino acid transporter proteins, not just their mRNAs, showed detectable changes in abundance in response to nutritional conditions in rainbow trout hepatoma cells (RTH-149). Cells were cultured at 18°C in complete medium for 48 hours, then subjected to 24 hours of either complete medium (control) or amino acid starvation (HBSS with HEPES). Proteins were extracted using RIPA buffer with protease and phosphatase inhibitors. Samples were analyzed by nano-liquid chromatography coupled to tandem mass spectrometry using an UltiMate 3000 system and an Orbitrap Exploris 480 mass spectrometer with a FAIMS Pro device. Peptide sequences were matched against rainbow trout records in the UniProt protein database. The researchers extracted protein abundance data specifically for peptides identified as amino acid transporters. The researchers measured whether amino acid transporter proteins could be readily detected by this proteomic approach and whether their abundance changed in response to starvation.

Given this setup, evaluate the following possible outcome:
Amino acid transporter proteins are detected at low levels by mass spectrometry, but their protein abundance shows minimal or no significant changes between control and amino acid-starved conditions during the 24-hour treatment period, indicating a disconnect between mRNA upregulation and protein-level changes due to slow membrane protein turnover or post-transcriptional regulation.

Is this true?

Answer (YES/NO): NO